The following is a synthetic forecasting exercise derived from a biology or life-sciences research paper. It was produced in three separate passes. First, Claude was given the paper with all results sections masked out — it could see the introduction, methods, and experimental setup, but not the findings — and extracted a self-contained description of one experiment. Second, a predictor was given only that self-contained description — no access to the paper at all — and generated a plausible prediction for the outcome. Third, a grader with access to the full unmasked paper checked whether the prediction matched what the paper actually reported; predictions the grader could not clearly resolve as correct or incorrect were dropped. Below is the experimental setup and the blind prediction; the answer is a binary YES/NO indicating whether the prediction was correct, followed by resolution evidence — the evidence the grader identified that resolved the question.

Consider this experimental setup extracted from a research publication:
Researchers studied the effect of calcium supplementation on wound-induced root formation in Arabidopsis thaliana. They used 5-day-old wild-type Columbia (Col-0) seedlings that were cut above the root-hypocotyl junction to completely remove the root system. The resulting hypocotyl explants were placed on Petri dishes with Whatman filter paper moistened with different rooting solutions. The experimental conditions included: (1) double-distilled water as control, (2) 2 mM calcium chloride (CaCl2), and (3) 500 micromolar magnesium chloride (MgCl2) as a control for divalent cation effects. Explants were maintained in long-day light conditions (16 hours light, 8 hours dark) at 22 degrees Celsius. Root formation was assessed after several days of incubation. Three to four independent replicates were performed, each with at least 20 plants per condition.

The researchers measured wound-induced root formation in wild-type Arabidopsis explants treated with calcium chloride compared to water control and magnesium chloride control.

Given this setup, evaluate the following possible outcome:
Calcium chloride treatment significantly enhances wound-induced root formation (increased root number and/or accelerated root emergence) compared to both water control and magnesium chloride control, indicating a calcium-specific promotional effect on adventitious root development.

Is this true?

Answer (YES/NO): NO